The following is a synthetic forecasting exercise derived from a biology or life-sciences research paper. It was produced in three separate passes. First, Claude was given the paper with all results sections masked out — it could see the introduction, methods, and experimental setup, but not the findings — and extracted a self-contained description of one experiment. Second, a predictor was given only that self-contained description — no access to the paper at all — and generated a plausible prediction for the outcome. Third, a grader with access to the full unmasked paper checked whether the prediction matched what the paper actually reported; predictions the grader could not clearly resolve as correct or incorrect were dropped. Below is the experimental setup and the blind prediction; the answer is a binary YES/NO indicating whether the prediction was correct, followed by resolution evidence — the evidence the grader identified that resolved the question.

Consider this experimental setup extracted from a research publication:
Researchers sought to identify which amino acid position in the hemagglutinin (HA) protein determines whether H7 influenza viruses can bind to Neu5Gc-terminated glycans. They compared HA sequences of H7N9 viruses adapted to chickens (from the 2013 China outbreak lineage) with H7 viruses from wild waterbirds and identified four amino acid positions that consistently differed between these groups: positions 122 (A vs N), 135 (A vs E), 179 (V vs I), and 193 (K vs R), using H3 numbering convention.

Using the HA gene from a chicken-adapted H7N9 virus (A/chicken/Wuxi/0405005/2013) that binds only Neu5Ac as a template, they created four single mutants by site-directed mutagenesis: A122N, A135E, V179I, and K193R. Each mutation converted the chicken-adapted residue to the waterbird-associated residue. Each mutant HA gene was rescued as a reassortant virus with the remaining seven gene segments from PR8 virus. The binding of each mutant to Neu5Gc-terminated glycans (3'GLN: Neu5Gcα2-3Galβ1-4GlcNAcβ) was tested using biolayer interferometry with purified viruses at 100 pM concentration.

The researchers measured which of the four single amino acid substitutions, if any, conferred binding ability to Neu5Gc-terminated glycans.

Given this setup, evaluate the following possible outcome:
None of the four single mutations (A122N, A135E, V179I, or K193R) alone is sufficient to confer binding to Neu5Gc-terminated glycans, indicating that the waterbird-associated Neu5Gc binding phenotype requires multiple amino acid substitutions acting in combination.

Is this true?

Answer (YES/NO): NO